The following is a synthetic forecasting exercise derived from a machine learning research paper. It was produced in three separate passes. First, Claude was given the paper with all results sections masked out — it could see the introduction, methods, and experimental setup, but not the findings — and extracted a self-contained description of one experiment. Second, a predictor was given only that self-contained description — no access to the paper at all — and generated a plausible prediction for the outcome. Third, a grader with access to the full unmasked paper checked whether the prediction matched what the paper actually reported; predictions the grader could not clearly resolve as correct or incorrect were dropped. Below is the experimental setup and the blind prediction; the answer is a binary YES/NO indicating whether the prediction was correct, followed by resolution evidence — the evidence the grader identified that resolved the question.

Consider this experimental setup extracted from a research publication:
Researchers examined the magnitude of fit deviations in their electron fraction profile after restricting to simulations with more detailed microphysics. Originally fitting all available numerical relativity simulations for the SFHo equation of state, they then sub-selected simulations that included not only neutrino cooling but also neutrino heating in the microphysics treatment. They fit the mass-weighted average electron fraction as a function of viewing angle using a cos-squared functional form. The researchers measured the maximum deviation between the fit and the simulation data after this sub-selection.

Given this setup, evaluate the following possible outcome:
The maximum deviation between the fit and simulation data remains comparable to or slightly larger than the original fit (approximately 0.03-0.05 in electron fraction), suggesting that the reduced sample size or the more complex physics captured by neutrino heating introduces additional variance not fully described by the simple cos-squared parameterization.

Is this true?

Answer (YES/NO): NO